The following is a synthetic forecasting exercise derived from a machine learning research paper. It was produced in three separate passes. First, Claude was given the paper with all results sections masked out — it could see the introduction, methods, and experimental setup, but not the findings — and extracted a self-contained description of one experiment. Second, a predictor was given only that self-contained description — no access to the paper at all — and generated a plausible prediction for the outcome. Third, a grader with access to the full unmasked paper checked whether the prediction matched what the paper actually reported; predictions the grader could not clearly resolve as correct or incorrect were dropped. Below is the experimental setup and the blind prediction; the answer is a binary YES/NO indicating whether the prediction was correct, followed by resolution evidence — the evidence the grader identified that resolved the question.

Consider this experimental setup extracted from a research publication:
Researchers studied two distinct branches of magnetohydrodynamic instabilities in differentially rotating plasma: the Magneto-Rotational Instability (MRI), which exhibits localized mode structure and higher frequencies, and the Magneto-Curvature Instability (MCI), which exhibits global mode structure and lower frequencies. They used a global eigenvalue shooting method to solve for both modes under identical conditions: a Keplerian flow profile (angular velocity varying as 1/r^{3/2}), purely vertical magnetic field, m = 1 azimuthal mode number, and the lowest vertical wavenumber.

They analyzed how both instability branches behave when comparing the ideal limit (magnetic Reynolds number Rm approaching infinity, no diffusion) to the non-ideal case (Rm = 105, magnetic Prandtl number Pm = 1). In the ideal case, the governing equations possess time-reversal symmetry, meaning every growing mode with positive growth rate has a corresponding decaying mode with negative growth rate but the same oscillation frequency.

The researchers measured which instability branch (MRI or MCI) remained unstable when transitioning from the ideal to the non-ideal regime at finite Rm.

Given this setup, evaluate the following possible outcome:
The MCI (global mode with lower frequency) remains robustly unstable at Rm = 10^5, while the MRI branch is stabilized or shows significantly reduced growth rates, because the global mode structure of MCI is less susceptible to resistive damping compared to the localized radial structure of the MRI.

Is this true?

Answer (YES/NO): YES